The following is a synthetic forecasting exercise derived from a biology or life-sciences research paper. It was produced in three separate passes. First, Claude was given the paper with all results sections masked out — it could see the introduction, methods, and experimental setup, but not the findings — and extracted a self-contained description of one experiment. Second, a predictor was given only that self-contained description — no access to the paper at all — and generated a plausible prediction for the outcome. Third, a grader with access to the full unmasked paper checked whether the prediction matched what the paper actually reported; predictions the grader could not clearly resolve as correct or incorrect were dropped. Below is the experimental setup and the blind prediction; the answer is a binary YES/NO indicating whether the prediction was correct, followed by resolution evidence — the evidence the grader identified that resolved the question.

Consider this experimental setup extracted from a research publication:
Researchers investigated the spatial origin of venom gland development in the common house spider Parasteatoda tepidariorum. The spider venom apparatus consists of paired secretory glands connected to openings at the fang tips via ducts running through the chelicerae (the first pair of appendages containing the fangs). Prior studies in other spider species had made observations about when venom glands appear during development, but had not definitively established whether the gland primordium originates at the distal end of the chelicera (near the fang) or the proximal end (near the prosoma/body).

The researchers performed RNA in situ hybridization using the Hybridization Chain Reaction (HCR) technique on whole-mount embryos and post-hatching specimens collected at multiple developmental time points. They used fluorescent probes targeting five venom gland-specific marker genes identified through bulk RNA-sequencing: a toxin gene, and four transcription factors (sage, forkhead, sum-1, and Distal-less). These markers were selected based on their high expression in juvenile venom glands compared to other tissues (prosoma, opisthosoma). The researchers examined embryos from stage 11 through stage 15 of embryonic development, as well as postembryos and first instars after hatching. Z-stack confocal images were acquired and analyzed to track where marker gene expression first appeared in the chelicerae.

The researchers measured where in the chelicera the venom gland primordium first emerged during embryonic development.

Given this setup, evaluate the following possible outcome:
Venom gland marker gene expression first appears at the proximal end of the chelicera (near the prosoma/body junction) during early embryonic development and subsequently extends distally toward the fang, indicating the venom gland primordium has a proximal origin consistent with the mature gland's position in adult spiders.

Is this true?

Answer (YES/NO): NO